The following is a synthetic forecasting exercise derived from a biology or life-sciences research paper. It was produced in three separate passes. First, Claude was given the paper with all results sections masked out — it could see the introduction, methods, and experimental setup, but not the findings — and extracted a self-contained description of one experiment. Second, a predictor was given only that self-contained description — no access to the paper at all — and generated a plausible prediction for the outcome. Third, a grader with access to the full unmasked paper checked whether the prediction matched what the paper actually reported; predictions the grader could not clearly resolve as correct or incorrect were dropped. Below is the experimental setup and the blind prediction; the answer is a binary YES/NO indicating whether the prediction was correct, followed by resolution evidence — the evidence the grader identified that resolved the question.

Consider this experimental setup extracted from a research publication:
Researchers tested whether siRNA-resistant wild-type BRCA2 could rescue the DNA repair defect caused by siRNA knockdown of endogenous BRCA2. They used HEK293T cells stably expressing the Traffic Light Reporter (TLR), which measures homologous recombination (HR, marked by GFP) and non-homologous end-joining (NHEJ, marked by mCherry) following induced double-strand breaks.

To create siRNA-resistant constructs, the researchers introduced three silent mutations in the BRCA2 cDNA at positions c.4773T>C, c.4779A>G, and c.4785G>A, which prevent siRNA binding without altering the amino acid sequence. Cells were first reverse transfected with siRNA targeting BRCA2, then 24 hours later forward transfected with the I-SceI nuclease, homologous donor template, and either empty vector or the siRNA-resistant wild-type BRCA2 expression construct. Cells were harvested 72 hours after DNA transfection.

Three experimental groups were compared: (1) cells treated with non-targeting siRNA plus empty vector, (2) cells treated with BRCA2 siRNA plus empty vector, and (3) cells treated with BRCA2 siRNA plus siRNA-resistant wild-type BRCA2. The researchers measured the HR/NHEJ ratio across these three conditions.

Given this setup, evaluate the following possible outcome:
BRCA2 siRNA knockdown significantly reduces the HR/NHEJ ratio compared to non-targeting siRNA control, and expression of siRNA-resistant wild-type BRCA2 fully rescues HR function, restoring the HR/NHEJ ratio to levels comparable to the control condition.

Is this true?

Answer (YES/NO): YES